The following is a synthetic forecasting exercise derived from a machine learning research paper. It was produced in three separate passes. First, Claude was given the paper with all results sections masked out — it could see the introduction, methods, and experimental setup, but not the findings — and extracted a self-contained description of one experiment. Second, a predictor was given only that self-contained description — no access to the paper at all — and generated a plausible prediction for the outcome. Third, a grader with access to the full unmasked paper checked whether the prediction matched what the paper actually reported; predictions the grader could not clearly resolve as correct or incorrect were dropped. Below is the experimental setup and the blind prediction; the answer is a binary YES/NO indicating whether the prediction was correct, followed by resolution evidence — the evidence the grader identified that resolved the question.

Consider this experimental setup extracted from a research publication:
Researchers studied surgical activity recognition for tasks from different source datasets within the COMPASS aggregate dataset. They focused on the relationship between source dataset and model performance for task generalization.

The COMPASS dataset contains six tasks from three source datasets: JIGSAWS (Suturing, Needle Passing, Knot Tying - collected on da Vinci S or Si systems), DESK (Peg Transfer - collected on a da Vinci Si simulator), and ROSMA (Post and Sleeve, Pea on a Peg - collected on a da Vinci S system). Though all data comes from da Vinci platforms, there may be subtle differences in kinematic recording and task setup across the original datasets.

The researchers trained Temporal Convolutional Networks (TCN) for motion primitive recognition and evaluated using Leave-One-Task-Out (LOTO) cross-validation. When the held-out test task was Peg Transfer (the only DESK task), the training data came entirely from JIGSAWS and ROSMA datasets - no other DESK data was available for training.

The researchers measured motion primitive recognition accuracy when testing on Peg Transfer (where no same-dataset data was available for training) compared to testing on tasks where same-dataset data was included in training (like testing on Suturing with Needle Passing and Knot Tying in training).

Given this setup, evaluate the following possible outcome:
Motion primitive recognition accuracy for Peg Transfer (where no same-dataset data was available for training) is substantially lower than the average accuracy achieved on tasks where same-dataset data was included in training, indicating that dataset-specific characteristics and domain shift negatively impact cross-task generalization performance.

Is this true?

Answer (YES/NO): NO